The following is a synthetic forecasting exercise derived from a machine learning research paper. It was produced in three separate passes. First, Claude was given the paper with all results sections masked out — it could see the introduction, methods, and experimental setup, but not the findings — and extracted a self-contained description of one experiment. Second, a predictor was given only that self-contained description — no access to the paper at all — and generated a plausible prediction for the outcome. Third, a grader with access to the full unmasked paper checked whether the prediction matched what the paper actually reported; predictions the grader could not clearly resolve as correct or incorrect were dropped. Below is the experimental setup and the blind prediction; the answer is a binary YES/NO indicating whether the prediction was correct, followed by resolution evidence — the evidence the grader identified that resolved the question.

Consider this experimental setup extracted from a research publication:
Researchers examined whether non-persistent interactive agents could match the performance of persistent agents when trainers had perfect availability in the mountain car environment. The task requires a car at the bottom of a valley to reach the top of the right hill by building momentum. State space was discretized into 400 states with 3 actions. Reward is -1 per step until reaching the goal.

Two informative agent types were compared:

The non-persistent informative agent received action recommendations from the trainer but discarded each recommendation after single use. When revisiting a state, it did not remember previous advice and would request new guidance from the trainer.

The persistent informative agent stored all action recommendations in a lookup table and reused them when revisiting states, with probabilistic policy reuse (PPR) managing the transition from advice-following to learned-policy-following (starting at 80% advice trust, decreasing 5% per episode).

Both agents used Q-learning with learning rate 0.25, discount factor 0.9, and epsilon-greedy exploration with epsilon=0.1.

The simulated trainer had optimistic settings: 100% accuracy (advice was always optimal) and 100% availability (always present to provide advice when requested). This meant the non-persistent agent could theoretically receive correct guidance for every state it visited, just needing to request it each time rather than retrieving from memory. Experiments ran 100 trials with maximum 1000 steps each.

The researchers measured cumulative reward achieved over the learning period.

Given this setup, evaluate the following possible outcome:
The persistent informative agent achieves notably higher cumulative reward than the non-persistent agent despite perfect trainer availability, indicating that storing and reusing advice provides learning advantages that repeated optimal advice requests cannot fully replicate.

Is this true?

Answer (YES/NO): NO